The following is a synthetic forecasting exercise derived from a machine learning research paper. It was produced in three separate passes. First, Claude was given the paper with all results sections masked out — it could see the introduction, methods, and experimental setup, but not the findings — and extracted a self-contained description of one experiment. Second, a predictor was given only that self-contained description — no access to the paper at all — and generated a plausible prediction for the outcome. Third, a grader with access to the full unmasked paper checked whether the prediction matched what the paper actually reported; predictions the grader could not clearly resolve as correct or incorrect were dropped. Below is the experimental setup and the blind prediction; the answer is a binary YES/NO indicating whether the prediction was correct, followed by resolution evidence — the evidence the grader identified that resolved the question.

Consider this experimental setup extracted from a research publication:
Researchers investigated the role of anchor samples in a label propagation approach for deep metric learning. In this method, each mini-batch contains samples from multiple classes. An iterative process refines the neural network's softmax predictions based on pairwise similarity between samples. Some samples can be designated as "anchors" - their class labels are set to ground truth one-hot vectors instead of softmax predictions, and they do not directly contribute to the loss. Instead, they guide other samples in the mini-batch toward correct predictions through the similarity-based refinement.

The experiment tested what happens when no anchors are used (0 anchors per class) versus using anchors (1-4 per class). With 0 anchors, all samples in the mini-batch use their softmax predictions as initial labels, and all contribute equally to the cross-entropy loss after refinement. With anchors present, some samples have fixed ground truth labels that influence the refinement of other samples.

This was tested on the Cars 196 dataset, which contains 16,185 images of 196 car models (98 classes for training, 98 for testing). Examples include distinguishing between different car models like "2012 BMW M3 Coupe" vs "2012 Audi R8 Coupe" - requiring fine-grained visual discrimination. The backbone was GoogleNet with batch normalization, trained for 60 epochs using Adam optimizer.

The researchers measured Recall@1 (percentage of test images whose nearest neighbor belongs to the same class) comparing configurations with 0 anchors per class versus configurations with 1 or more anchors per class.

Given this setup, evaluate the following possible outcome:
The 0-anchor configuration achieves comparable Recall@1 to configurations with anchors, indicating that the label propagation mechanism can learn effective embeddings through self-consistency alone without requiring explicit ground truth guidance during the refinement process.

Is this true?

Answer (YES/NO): YES